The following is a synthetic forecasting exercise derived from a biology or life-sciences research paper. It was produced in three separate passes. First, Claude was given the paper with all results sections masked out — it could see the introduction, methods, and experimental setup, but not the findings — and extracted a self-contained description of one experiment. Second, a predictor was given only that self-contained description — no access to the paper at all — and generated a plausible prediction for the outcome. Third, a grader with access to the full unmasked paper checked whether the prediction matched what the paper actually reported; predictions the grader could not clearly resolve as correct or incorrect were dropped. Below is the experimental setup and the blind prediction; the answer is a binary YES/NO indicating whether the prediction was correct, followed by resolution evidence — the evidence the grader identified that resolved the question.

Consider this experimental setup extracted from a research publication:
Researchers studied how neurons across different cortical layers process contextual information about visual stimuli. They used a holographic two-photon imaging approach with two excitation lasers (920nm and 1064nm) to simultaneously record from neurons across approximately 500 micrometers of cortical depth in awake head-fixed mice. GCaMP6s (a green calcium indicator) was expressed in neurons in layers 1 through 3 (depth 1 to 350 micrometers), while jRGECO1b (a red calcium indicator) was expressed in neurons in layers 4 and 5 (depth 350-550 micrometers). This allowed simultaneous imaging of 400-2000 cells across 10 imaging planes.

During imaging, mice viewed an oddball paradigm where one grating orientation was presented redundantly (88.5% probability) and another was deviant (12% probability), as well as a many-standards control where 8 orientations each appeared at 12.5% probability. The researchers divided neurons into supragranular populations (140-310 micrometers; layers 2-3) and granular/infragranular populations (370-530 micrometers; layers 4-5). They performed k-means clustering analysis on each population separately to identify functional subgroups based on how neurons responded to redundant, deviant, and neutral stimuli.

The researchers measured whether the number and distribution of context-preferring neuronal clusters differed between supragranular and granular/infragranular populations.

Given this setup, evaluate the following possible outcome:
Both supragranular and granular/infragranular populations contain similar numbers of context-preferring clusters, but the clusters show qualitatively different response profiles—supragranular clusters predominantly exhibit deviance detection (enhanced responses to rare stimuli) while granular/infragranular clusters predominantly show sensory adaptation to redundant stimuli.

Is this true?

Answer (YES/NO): NO